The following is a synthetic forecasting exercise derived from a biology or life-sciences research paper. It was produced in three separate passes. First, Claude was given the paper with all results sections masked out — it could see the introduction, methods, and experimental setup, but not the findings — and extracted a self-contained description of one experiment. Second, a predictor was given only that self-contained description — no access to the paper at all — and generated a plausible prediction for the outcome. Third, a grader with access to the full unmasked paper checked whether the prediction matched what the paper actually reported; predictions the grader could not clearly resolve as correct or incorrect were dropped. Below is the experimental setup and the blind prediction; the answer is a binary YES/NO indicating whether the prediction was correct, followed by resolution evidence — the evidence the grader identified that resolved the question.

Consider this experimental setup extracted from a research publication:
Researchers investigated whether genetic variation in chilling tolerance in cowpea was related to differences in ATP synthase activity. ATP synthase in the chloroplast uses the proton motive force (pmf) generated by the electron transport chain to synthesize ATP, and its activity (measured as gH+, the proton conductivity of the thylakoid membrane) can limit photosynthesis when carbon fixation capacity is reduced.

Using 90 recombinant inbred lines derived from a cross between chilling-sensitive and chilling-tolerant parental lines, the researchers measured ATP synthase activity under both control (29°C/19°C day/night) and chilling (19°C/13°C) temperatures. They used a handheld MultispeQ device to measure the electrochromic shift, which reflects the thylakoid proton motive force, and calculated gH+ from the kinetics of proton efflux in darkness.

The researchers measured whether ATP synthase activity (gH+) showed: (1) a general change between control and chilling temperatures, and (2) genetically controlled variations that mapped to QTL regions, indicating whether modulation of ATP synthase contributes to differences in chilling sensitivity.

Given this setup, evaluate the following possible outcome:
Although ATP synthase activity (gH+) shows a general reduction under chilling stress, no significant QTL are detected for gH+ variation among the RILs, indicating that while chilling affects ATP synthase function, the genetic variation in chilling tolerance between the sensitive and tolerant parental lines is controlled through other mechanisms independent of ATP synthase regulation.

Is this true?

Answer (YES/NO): YES